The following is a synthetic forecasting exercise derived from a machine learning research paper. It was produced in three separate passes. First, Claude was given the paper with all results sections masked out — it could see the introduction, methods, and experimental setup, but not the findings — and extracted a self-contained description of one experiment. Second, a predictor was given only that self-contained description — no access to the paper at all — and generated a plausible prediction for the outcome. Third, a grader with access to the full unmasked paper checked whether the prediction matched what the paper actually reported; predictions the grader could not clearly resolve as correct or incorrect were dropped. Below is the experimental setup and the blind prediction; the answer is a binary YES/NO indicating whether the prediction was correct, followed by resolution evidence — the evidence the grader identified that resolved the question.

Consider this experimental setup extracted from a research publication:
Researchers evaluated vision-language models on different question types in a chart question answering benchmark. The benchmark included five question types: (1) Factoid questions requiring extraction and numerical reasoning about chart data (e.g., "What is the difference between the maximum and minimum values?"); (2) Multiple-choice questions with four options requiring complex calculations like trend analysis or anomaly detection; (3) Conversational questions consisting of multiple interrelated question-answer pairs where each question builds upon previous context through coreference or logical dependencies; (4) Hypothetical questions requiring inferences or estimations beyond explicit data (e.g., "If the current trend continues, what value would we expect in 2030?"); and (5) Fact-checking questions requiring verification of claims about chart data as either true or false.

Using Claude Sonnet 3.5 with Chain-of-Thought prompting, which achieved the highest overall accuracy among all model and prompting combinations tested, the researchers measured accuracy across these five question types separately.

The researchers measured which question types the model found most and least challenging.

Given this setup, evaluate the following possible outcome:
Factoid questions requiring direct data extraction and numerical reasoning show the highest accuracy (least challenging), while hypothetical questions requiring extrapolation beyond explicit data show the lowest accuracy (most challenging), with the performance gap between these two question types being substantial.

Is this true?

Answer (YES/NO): NO